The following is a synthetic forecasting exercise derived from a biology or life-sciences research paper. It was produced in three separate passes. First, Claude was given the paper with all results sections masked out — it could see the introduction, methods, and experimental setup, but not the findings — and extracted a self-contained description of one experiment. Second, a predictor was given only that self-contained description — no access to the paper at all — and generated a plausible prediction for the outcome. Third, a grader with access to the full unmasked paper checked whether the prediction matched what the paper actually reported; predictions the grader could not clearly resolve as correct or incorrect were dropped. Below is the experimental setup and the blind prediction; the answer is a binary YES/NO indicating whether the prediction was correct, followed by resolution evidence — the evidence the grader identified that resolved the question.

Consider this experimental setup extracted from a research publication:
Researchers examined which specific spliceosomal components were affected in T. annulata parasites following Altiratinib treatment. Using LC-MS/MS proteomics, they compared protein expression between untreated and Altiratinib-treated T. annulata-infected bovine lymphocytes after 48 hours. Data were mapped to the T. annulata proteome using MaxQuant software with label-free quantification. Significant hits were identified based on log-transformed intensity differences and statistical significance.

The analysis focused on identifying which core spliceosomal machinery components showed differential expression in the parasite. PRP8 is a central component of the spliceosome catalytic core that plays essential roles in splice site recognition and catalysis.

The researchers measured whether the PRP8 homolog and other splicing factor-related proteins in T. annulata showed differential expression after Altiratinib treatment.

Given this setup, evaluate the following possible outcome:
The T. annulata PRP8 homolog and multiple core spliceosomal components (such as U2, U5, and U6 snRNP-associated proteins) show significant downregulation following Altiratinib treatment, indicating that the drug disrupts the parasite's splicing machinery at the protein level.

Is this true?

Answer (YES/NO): NO